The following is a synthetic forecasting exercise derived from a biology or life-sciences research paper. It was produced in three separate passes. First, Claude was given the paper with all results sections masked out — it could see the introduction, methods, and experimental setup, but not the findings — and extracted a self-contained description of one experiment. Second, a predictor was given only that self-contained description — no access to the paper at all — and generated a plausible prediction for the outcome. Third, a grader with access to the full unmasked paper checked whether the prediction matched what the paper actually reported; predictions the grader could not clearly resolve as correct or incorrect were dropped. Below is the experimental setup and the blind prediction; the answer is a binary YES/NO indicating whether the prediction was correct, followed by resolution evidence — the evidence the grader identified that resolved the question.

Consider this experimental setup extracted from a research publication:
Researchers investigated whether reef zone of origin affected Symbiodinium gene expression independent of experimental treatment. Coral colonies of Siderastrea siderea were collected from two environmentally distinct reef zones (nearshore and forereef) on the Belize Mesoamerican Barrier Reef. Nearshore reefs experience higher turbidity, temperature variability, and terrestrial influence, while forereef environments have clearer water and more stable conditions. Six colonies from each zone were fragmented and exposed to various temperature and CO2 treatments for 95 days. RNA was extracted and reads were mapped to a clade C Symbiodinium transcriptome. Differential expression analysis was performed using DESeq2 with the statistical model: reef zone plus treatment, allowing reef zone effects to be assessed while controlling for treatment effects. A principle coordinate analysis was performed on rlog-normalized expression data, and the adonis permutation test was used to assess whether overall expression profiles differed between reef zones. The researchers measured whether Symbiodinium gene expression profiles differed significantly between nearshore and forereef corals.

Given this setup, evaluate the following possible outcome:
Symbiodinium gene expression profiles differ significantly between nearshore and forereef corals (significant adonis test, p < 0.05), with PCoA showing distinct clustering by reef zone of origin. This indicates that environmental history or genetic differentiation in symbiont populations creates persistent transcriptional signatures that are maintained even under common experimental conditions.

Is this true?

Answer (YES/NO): YES